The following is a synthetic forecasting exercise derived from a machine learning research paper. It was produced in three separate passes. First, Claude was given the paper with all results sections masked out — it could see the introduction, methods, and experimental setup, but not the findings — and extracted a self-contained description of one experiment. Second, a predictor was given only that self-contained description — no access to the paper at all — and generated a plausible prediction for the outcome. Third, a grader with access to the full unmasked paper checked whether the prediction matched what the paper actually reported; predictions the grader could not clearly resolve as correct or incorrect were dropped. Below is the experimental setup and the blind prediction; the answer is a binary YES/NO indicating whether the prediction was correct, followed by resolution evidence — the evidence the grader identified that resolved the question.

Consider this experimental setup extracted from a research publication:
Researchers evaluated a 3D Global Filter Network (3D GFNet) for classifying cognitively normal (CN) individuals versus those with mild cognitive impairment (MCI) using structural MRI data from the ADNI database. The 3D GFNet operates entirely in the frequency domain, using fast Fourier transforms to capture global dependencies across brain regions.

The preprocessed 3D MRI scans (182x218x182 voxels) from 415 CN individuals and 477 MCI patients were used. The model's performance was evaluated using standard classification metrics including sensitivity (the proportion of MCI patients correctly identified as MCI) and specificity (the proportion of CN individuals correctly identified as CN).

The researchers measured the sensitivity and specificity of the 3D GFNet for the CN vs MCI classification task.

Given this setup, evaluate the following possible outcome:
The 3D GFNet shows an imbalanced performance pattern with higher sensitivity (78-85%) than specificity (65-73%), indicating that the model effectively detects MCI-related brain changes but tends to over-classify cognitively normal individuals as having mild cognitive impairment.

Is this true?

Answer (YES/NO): NO